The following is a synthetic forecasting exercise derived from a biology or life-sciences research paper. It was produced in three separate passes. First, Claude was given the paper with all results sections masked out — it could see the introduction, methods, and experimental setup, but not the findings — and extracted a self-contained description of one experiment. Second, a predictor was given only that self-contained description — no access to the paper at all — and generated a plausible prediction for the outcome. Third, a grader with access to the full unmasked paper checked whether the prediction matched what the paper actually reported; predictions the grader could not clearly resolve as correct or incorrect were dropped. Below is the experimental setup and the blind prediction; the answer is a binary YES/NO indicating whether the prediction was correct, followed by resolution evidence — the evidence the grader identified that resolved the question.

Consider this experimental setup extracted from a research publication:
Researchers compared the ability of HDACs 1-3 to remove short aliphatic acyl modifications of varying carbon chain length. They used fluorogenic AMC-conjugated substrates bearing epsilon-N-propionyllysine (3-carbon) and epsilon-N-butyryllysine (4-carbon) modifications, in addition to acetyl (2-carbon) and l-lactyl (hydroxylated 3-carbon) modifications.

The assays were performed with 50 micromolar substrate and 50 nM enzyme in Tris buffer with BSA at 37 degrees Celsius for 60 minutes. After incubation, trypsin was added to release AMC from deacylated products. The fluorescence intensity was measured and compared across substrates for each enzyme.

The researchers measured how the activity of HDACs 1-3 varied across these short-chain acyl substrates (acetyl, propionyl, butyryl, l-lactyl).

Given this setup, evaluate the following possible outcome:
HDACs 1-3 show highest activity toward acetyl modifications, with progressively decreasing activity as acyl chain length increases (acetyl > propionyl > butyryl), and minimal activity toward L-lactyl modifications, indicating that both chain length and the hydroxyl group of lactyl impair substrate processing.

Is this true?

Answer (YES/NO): NO